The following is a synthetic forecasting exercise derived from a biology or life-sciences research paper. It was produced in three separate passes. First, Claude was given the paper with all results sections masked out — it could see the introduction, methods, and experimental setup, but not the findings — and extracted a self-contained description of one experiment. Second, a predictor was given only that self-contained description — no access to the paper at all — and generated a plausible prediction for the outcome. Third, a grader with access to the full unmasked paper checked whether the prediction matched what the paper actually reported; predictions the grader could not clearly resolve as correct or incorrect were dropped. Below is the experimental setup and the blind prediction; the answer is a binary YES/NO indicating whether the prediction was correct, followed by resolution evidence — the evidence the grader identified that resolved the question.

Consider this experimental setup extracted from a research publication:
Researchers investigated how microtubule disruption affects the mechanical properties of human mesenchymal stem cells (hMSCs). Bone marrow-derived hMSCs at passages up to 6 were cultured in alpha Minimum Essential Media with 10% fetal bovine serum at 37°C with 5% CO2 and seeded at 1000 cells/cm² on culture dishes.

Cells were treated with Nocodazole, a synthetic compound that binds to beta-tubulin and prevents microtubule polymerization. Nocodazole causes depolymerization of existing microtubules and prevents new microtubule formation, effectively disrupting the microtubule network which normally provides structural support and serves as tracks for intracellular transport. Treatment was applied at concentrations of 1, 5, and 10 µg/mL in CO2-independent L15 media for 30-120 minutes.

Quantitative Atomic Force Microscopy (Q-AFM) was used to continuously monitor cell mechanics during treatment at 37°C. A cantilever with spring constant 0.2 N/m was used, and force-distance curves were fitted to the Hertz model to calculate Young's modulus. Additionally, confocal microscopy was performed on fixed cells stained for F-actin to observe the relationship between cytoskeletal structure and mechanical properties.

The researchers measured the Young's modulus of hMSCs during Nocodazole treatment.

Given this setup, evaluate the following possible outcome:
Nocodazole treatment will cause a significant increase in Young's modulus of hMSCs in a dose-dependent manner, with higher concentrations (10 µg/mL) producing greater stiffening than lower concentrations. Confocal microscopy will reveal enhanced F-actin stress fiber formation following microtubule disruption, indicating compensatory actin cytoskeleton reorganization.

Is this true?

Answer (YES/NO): NO